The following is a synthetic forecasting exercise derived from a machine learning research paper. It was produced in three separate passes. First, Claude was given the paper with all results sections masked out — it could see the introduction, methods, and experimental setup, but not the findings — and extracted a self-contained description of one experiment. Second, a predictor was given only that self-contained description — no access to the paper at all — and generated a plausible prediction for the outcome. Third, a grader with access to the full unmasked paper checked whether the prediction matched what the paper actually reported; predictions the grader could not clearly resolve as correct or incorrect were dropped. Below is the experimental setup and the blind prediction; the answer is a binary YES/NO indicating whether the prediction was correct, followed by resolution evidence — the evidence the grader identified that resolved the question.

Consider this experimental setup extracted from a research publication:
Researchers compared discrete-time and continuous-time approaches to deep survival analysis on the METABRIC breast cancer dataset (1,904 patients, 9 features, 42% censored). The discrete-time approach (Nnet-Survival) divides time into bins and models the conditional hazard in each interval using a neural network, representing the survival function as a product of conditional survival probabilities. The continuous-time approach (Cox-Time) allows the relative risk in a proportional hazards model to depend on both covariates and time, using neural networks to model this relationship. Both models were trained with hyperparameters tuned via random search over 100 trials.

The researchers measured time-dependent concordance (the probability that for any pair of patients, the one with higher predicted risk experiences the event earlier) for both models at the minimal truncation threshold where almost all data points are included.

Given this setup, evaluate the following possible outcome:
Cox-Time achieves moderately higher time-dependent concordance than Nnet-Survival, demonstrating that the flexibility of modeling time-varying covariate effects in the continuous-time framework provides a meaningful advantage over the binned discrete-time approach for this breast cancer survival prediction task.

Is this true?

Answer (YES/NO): NO